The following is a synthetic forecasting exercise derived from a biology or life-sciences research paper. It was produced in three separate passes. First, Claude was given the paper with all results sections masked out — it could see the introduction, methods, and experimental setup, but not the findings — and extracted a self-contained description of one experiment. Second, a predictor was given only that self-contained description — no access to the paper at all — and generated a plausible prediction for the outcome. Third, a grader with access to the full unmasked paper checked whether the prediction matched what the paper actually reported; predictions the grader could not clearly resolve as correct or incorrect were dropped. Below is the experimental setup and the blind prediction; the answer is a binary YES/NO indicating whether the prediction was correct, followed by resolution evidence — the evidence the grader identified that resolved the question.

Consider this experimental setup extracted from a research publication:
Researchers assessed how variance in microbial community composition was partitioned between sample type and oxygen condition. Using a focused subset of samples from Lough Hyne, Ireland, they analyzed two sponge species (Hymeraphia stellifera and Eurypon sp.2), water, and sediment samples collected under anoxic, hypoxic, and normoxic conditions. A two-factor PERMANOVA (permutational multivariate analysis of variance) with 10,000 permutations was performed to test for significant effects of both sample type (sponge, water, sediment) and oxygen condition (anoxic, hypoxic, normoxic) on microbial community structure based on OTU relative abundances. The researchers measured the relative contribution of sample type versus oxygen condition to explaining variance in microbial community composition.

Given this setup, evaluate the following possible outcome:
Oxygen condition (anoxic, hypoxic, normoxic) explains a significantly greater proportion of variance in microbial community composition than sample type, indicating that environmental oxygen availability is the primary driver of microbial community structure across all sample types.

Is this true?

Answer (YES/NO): NO